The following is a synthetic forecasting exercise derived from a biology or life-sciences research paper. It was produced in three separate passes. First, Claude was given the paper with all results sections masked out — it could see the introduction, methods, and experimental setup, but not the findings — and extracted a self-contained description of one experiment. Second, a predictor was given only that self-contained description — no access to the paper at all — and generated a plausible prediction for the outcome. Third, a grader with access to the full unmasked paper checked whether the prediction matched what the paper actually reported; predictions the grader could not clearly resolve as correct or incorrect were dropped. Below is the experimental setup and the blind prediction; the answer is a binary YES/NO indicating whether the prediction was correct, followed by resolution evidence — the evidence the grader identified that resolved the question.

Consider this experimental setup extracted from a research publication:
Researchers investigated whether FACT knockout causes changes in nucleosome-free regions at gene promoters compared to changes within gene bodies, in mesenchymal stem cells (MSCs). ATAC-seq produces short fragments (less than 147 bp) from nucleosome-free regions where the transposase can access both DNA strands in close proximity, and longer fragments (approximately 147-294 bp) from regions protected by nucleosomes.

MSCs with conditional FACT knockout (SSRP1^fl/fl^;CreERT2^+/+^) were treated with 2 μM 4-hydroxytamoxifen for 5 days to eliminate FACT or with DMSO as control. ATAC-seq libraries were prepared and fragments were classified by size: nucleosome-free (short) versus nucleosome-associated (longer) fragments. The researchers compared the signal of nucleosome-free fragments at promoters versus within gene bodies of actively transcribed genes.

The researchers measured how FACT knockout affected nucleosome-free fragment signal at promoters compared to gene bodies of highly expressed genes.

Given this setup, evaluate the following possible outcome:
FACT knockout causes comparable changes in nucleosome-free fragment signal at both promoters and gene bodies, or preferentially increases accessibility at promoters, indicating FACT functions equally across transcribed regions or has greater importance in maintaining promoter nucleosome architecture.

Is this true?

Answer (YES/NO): NO